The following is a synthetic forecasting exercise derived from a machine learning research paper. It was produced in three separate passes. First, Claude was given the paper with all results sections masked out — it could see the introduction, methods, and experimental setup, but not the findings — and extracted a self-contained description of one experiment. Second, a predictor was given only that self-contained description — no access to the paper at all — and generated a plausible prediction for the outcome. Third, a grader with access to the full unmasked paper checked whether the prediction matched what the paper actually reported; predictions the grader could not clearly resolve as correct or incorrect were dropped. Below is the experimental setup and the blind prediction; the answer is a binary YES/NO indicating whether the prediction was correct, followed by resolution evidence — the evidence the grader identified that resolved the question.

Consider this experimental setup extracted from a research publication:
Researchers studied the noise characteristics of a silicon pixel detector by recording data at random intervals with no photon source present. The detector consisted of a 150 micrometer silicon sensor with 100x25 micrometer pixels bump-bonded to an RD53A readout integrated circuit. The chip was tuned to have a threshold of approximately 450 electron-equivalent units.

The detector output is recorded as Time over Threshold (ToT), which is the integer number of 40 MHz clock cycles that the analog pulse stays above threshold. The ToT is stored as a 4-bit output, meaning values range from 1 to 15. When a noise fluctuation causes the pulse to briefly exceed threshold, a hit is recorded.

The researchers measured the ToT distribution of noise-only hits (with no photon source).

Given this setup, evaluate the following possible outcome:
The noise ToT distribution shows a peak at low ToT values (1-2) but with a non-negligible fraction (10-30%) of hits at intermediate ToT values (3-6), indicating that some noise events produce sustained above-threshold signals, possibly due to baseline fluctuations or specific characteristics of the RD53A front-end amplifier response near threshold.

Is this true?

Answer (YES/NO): NO